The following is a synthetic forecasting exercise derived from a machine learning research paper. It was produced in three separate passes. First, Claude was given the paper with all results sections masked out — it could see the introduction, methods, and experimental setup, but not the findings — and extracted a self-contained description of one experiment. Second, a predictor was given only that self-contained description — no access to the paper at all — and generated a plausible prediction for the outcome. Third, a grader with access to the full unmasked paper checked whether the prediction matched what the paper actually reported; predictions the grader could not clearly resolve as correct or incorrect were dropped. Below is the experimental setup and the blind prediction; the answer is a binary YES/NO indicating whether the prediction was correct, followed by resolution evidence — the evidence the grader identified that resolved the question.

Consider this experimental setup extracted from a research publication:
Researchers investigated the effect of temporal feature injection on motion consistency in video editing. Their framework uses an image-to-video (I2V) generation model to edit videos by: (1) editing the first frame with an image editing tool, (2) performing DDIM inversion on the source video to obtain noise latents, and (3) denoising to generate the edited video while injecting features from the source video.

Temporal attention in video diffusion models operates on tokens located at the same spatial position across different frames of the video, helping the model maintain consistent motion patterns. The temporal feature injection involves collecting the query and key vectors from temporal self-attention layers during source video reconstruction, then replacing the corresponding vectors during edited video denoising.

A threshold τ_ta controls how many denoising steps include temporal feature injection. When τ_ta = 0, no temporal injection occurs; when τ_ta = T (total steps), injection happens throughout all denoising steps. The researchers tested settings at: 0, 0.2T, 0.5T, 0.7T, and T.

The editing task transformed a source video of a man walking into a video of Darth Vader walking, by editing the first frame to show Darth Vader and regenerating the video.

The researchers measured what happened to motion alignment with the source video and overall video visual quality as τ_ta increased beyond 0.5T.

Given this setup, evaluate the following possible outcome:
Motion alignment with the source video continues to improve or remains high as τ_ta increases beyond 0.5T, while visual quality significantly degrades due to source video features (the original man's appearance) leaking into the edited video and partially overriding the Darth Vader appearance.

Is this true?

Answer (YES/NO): YES